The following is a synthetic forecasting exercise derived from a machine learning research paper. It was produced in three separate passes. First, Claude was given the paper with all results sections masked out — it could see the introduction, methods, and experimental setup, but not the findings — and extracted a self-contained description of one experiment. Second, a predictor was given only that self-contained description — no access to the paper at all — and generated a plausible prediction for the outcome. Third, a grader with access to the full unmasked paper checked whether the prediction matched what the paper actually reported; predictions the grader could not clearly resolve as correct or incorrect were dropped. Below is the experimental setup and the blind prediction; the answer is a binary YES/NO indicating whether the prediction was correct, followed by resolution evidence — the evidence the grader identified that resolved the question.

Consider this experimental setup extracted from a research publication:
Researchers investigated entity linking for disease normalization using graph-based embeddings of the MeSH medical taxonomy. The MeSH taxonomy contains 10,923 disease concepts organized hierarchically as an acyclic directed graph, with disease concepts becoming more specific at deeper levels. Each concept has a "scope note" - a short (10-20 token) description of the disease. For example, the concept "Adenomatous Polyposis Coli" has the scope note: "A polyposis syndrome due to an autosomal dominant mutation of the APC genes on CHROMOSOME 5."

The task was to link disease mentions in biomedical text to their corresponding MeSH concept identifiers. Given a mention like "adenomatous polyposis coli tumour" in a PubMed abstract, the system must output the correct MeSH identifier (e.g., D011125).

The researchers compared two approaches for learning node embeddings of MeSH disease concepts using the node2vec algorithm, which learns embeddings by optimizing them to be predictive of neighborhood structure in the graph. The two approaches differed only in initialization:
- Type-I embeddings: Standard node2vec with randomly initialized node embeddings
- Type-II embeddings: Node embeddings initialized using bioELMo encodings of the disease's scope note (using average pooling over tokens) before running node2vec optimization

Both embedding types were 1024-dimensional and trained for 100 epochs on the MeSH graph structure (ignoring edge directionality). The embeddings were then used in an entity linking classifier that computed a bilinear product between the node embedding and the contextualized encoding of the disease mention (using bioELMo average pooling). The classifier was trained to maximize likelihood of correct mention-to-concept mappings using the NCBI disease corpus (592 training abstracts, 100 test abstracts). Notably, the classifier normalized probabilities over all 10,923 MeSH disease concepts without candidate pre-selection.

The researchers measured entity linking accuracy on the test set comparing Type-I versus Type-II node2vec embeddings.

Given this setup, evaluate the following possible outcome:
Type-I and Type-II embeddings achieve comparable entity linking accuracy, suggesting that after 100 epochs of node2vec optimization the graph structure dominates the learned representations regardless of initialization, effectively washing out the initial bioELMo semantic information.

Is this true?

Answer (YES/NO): NO